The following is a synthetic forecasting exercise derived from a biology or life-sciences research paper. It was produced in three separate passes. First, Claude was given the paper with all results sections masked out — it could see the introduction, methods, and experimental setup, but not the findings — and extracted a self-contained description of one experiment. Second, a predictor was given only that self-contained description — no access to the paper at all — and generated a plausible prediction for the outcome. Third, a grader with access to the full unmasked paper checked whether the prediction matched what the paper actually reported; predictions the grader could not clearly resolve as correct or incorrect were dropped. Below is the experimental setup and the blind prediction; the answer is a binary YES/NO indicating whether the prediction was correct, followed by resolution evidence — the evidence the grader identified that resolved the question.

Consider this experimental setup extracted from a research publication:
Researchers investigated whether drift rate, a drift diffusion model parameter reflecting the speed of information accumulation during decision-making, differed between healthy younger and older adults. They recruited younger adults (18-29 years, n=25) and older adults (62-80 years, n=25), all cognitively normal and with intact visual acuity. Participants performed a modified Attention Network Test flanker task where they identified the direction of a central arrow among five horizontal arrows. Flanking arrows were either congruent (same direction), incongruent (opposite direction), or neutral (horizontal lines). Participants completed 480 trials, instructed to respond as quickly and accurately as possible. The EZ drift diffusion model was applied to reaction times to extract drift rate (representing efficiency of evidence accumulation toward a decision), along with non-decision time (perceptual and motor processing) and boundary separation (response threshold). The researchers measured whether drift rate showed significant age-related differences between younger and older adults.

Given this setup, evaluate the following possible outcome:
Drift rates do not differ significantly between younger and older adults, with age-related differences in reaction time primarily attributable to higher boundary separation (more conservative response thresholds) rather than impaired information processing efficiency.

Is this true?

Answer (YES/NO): NO